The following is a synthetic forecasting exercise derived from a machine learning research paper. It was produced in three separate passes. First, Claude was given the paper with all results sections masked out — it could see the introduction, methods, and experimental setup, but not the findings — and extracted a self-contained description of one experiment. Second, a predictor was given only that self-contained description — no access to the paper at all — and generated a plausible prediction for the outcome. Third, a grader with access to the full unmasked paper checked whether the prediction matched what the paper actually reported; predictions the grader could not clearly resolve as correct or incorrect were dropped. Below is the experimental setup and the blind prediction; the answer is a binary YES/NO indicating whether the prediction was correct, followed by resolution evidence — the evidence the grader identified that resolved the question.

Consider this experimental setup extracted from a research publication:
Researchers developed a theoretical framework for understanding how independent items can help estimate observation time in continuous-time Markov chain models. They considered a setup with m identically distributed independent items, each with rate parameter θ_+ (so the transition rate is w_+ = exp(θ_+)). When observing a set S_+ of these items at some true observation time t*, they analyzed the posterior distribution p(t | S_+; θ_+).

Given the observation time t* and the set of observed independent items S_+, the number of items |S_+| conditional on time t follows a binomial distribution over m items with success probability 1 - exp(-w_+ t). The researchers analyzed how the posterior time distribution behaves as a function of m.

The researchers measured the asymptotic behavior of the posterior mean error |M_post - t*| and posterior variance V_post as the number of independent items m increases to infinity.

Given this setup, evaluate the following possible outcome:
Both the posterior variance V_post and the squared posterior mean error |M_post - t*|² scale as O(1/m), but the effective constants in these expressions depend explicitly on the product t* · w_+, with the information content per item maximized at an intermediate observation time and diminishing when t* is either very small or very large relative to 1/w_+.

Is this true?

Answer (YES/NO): NO